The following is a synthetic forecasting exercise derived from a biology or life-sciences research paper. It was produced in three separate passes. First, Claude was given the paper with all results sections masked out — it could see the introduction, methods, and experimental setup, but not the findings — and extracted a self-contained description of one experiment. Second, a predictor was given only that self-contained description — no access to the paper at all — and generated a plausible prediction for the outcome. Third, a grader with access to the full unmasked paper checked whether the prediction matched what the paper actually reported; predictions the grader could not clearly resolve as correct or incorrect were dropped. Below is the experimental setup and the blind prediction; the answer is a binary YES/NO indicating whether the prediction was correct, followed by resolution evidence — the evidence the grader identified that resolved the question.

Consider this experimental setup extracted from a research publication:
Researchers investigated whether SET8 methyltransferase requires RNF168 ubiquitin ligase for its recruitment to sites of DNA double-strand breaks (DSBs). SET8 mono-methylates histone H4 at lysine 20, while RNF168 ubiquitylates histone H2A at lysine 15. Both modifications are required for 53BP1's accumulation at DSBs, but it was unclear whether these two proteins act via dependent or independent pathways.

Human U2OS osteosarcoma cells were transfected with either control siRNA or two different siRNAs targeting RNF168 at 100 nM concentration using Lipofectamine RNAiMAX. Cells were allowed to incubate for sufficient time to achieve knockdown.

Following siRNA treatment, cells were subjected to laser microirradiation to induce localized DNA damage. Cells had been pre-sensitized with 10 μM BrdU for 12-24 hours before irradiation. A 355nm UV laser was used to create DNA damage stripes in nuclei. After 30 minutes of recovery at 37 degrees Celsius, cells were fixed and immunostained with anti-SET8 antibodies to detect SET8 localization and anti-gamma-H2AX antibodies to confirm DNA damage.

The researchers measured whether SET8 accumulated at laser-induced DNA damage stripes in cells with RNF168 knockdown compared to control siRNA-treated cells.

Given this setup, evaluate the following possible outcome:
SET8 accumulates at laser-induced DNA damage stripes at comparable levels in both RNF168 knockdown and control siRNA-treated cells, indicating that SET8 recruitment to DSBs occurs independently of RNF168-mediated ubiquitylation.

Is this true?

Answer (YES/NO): NO